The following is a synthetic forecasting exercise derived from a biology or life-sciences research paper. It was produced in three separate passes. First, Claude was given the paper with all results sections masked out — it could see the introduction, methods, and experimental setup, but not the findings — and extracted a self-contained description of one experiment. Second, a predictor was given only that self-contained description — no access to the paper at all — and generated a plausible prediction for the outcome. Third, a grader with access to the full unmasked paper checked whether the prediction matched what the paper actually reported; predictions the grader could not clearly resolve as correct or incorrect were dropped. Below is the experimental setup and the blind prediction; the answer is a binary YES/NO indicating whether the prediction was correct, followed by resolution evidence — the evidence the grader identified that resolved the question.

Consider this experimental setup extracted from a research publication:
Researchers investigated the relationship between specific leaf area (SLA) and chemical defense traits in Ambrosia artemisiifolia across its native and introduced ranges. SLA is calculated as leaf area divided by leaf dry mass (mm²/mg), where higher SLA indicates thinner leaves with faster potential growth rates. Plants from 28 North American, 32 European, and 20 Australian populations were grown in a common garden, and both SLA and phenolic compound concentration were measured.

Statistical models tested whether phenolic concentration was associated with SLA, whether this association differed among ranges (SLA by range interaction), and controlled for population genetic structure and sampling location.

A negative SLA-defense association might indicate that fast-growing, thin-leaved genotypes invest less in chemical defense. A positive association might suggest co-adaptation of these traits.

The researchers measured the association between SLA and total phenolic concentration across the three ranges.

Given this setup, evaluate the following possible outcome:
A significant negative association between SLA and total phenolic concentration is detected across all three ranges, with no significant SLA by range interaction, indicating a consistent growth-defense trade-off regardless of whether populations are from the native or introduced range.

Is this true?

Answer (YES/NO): YES